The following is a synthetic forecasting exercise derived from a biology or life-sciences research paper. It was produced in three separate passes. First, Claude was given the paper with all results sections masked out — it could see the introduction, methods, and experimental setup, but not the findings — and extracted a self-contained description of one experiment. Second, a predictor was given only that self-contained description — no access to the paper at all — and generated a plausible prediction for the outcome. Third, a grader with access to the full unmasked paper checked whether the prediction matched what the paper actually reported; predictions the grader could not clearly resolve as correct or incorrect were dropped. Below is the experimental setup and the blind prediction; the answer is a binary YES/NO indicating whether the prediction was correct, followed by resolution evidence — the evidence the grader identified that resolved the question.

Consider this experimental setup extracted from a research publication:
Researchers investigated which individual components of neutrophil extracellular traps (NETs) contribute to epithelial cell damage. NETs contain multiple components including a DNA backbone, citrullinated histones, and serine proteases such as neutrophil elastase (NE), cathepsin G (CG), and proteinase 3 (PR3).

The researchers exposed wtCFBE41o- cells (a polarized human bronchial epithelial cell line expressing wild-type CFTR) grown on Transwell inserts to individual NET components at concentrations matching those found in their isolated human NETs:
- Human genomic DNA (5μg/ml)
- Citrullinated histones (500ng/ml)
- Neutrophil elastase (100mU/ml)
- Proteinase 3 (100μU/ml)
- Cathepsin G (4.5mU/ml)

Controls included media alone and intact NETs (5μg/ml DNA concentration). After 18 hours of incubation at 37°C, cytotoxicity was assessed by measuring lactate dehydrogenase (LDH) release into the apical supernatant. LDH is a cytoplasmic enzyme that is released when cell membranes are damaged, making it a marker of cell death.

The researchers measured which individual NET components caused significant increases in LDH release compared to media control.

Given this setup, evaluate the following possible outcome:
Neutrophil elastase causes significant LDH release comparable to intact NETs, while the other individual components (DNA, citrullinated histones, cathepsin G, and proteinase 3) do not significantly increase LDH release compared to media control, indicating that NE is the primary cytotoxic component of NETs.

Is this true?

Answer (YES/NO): NO